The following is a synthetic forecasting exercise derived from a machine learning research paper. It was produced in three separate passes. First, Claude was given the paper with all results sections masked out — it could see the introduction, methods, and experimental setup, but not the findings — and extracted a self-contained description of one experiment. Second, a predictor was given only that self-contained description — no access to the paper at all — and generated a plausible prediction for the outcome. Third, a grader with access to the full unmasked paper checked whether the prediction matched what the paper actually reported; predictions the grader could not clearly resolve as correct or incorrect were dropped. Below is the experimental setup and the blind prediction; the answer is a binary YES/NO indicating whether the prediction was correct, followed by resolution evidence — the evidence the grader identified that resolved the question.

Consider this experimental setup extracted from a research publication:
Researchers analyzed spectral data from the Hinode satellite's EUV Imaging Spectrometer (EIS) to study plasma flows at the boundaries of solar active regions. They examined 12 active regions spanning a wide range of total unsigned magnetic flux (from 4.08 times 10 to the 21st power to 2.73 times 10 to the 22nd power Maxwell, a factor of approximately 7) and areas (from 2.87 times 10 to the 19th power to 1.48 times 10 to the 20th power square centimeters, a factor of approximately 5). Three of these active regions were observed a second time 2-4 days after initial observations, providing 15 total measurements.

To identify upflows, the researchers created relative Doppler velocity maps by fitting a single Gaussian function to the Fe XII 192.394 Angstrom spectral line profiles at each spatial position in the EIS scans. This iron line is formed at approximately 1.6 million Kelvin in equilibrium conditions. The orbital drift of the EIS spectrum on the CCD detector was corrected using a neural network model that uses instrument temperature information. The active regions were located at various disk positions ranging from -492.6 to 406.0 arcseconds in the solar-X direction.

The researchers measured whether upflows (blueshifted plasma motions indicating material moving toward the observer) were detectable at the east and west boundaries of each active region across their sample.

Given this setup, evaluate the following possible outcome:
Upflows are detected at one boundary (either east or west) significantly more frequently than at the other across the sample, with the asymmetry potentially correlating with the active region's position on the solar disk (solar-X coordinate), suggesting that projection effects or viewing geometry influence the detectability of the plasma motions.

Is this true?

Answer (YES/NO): NO